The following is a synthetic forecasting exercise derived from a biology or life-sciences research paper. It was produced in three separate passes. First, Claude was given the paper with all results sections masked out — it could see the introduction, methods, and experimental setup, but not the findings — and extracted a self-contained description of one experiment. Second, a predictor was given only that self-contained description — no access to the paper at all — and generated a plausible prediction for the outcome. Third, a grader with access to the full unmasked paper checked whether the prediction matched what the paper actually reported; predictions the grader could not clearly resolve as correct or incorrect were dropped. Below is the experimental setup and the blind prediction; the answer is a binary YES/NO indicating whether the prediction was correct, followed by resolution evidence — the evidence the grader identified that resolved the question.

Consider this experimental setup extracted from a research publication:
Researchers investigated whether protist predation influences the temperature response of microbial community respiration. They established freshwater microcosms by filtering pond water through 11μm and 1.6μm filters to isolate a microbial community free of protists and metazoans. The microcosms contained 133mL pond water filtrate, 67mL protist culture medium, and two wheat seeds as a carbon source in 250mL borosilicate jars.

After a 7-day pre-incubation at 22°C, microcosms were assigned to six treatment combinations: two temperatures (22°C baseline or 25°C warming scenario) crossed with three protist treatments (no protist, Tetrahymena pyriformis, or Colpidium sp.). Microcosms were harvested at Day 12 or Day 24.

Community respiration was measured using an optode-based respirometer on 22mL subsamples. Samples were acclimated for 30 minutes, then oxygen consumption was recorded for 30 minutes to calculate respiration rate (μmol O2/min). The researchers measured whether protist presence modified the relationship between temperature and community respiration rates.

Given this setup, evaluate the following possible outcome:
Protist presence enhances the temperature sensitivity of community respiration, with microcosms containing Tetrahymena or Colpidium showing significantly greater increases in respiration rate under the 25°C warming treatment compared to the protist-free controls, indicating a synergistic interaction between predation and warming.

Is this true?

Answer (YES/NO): NO